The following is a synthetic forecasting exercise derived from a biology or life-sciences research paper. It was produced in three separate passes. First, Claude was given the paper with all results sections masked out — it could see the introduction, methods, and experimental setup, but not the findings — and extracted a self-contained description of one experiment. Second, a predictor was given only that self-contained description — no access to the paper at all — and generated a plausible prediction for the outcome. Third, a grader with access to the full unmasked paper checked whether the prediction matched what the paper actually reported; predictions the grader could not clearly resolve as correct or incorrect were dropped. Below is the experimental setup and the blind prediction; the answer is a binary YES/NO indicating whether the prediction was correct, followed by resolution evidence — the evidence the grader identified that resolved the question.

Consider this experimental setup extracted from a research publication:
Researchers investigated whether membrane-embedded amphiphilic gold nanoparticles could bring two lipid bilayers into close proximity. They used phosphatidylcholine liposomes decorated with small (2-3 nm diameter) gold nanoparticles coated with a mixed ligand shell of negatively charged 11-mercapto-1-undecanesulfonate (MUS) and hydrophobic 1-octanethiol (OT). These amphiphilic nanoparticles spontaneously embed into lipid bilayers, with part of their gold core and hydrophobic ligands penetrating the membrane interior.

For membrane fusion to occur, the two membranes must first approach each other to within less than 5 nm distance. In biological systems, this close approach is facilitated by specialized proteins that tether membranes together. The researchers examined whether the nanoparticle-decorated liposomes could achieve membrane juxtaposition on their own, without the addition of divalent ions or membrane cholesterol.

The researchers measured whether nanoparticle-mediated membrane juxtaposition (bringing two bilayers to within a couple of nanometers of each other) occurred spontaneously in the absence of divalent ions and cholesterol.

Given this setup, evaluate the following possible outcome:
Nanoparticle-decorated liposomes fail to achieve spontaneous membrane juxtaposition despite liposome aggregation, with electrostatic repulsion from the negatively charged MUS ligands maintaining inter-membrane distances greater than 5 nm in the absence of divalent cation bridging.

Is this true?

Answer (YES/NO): NO